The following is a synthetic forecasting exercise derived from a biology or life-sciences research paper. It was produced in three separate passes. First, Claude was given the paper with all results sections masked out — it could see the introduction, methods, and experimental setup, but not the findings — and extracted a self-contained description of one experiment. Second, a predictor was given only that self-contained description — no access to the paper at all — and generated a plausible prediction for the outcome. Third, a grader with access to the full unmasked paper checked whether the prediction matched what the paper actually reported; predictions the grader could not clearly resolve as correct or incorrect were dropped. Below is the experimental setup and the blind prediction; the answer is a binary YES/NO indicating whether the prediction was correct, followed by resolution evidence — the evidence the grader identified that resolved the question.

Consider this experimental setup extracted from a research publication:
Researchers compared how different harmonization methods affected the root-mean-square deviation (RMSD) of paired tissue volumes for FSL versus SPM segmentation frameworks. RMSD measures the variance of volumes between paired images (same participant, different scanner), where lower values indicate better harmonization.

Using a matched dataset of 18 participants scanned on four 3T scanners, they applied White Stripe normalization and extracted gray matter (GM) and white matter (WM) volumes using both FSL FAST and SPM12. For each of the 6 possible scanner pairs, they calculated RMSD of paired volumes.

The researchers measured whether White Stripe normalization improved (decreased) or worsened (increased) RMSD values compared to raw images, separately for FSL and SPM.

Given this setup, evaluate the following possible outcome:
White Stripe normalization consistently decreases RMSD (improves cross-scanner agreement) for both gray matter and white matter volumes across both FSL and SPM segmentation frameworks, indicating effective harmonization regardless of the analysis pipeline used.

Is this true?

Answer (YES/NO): NO